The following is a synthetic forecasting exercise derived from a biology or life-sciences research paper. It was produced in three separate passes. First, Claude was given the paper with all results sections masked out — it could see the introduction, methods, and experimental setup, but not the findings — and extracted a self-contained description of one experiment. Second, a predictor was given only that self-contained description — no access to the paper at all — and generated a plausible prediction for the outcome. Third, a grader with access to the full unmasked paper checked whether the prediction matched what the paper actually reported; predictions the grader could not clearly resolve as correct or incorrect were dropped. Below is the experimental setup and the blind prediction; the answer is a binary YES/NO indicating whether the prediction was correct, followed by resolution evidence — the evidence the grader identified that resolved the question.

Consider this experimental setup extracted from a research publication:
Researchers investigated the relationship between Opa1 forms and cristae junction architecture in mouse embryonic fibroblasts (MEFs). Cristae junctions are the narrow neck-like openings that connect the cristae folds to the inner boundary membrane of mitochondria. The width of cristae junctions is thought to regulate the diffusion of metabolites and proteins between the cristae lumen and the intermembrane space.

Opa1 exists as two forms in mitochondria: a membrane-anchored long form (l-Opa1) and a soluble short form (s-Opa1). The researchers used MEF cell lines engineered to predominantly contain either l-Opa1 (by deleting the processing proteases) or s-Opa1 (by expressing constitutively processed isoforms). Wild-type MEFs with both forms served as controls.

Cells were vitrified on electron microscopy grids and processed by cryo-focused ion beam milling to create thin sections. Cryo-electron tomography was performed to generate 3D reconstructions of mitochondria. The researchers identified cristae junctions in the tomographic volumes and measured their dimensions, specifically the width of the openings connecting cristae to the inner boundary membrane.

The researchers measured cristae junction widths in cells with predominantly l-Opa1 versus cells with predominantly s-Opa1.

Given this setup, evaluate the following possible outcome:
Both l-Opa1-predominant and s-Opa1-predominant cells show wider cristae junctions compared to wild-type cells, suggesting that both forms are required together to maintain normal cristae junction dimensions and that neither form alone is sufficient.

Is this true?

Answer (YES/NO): NO